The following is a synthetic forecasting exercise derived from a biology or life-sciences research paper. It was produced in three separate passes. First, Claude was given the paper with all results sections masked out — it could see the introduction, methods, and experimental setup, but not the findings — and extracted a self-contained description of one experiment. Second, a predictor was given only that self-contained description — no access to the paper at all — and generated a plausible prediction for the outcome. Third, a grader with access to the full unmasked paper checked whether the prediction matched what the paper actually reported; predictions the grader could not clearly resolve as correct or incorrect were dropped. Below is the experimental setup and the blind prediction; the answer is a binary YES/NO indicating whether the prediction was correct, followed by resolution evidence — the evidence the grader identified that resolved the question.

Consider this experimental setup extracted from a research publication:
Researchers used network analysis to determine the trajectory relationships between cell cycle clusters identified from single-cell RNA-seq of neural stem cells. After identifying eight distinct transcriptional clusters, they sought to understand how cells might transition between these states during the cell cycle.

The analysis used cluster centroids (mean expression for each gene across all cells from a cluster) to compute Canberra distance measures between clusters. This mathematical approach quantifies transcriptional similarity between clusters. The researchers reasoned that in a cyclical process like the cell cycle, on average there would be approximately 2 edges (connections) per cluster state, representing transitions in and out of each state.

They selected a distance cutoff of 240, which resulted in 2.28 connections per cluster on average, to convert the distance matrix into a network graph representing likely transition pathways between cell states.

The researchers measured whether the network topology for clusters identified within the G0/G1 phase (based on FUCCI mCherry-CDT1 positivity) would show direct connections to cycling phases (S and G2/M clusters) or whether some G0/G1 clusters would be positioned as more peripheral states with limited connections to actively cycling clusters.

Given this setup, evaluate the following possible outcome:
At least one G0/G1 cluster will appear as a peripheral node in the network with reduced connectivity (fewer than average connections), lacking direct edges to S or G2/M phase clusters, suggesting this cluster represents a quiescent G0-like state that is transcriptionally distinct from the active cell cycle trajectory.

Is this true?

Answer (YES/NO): YES